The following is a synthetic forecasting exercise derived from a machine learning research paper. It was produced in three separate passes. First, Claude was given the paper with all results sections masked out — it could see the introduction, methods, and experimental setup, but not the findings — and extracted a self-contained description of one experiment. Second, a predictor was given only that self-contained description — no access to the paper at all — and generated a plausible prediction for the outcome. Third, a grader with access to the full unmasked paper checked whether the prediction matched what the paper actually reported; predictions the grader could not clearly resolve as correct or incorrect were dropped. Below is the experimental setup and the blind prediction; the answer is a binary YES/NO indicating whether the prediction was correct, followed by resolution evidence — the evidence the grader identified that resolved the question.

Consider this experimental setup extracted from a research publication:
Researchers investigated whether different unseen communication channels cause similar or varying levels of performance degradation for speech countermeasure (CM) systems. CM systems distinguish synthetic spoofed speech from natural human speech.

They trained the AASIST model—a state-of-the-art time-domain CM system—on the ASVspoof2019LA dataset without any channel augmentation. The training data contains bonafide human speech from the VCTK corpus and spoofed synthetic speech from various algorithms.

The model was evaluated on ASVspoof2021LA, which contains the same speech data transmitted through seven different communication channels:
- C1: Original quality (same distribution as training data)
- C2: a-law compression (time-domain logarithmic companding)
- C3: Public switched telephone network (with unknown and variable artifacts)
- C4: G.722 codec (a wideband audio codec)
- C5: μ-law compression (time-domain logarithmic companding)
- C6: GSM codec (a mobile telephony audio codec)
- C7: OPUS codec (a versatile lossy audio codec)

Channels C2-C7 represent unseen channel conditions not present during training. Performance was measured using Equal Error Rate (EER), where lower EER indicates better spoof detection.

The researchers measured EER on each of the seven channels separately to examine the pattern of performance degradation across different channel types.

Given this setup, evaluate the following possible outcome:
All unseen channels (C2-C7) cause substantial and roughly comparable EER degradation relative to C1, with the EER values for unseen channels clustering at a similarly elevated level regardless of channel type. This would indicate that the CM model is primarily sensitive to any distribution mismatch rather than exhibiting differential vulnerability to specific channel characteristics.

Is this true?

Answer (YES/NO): NO